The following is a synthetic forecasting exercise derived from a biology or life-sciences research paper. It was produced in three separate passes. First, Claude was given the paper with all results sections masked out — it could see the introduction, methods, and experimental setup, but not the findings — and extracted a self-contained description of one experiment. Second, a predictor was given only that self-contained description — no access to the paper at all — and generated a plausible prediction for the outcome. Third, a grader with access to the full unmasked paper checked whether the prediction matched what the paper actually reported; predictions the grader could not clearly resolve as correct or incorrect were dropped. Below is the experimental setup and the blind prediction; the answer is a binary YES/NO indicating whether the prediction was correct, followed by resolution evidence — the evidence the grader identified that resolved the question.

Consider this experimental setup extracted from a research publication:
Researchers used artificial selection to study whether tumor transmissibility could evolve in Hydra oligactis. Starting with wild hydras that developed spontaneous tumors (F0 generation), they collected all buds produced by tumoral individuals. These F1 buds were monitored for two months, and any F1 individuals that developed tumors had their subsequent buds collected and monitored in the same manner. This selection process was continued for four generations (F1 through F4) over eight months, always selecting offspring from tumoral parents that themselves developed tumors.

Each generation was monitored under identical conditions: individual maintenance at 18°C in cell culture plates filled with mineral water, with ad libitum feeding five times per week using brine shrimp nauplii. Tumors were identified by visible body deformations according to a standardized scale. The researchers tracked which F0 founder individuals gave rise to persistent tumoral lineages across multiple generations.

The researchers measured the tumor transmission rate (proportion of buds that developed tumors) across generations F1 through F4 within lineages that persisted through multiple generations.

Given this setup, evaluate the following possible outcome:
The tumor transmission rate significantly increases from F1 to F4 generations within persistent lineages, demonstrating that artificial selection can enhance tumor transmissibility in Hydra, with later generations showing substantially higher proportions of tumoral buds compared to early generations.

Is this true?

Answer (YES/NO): YES